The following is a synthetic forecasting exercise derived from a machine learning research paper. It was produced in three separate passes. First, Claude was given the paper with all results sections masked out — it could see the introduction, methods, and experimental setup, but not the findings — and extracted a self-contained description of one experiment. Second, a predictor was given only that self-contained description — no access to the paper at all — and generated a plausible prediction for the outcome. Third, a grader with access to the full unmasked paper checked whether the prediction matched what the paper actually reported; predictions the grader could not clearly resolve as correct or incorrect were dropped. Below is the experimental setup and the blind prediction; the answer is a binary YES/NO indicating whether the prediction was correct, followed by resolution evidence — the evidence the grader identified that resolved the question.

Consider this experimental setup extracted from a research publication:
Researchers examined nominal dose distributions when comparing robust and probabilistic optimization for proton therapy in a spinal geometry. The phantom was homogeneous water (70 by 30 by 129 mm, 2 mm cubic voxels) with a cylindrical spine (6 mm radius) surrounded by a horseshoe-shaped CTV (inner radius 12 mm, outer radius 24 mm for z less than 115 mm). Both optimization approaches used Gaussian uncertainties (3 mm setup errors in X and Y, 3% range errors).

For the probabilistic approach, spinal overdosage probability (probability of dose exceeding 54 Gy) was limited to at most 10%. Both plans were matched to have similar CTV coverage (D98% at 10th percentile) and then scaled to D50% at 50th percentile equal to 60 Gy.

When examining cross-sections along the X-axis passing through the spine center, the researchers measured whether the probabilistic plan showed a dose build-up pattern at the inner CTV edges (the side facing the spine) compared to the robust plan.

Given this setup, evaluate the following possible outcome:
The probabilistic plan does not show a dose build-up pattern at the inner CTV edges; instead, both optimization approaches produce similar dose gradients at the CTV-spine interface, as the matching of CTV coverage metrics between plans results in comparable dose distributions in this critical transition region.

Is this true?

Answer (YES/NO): NO